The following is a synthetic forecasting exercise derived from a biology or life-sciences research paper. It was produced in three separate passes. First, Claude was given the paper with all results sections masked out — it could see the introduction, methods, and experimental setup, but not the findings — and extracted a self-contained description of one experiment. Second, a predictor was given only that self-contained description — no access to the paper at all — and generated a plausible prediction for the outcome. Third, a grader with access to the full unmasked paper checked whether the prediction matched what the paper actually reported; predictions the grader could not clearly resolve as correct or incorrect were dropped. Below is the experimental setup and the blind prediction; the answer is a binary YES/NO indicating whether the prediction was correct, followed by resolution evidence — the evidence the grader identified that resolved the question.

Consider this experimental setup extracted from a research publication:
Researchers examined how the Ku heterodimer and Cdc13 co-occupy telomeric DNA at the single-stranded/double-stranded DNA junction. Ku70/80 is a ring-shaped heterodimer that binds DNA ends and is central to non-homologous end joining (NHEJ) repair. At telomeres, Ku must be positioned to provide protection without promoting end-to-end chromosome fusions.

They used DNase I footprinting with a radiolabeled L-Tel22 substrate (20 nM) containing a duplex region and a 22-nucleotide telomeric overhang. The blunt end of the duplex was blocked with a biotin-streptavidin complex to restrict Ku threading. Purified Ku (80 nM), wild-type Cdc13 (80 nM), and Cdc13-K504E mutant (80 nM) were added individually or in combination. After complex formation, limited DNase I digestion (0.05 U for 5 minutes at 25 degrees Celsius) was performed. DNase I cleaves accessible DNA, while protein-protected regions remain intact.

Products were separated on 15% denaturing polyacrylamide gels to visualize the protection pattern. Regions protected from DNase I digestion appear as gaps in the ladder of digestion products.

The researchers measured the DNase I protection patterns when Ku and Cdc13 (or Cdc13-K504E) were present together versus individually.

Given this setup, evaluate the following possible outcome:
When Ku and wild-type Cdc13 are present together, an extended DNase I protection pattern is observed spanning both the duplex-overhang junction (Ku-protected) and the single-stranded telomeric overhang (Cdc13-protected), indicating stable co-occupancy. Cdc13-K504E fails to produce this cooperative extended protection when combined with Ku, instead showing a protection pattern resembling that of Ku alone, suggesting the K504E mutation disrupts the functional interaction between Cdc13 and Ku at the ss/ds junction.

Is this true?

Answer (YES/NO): NO